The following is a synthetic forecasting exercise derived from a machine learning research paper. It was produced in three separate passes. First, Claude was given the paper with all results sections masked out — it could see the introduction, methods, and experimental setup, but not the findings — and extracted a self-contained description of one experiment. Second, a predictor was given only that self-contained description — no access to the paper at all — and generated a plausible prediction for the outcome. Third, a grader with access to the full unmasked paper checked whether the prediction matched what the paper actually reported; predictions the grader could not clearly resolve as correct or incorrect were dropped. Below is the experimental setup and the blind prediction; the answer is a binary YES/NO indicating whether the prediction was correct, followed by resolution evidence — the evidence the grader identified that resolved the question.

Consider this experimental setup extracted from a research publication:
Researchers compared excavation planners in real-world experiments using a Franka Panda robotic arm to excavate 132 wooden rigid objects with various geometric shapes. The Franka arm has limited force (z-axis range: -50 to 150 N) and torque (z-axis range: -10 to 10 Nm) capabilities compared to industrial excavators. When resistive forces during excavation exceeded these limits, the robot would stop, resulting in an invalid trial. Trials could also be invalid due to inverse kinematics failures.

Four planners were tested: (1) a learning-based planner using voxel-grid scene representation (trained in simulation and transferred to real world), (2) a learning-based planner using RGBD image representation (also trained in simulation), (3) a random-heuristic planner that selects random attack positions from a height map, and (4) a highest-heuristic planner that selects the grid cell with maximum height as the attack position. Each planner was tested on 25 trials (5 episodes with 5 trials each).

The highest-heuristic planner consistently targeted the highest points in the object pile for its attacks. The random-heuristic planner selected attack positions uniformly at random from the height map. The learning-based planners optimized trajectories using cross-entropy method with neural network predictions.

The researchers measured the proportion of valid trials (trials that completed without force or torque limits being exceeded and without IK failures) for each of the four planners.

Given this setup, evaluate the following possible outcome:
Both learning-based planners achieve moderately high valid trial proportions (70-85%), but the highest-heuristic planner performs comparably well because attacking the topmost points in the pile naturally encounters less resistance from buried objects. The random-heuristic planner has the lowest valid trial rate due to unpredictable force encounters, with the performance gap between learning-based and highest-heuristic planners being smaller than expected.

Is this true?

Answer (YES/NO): NO